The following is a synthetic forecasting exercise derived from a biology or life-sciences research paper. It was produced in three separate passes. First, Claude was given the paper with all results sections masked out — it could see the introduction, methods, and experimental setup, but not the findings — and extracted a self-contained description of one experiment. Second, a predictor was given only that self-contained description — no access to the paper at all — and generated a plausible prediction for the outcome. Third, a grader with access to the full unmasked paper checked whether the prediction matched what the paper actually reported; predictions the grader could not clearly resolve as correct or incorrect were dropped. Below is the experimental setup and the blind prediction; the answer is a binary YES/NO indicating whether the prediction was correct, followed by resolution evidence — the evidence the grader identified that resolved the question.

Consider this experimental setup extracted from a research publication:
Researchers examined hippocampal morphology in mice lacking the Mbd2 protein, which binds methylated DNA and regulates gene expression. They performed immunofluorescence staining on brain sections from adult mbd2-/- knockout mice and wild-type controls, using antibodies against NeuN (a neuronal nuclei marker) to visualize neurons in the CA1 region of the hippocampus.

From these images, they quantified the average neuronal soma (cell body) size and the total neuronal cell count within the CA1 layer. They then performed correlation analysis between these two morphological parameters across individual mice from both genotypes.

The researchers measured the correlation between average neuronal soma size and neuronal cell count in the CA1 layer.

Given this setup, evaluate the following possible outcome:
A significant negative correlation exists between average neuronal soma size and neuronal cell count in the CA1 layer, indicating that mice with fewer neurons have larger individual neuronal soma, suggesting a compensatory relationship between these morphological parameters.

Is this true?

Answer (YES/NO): YES